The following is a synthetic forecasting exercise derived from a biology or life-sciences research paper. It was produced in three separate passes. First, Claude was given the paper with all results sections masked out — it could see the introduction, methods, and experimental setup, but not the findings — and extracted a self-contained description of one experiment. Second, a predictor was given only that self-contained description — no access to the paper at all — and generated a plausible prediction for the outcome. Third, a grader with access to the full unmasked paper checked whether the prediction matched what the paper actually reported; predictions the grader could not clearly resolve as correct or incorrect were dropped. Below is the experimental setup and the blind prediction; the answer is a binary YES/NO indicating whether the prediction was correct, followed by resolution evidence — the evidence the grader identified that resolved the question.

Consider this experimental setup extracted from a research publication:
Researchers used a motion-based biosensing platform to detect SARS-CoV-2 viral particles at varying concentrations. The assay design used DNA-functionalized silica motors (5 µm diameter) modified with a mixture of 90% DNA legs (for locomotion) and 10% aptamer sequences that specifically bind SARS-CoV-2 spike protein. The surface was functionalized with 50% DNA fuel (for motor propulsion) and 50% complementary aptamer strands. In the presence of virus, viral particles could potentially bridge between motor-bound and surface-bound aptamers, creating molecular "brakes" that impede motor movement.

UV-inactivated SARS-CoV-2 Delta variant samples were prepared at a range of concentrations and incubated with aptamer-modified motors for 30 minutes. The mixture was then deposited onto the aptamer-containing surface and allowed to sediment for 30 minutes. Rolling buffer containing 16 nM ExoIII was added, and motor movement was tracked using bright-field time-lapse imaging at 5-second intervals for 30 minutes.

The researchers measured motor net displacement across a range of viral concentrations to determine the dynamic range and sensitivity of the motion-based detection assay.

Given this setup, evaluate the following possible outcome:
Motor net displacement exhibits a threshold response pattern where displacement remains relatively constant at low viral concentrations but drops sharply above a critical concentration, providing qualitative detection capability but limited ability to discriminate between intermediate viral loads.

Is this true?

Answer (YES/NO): YES